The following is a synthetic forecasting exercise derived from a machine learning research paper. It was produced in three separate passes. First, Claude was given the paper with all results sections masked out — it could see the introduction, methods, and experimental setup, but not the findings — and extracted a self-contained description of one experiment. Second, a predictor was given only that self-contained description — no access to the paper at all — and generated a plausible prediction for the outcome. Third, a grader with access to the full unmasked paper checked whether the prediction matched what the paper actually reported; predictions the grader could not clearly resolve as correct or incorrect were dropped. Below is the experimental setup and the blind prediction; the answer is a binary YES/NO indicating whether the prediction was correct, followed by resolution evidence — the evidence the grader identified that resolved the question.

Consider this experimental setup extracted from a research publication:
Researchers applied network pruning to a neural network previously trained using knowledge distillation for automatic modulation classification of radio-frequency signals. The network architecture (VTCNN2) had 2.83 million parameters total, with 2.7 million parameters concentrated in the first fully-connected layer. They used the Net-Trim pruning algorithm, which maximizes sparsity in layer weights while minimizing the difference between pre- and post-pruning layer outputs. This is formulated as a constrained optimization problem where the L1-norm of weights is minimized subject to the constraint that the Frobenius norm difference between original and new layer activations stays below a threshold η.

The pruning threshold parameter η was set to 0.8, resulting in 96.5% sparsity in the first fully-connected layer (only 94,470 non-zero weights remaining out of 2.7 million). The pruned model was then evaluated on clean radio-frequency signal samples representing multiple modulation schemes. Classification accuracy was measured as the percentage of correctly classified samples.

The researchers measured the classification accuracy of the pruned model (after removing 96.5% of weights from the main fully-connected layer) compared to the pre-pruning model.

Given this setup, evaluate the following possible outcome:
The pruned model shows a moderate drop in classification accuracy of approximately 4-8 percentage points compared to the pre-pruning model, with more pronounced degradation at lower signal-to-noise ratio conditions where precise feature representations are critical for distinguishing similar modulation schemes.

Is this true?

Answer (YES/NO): NO